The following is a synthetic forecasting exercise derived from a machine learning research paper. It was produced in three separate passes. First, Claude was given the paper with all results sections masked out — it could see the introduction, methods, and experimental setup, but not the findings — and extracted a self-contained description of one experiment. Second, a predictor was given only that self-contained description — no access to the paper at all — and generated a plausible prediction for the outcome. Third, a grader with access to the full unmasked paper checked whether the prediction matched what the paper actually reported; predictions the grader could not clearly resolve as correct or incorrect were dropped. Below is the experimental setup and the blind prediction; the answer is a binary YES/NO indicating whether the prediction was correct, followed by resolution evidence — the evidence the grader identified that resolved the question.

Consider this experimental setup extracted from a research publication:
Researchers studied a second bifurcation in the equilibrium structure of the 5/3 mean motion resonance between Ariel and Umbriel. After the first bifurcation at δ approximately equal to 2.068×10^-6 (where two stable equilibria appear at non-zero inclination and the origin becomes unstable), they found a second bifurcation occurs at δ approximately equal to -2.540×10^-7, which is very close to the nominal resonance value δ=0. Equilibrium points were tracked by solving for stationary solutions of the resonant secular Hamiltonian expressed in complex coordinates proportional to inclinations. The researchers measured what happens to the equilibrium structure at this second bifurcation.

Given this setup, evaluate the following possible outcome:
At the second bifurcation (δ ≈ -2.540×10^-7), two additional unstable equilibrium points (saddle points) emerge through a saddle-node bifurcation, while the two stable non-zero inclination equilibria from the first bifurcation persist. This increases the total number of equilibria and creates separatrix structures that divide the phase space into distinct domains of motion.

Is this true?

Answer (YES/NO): NO